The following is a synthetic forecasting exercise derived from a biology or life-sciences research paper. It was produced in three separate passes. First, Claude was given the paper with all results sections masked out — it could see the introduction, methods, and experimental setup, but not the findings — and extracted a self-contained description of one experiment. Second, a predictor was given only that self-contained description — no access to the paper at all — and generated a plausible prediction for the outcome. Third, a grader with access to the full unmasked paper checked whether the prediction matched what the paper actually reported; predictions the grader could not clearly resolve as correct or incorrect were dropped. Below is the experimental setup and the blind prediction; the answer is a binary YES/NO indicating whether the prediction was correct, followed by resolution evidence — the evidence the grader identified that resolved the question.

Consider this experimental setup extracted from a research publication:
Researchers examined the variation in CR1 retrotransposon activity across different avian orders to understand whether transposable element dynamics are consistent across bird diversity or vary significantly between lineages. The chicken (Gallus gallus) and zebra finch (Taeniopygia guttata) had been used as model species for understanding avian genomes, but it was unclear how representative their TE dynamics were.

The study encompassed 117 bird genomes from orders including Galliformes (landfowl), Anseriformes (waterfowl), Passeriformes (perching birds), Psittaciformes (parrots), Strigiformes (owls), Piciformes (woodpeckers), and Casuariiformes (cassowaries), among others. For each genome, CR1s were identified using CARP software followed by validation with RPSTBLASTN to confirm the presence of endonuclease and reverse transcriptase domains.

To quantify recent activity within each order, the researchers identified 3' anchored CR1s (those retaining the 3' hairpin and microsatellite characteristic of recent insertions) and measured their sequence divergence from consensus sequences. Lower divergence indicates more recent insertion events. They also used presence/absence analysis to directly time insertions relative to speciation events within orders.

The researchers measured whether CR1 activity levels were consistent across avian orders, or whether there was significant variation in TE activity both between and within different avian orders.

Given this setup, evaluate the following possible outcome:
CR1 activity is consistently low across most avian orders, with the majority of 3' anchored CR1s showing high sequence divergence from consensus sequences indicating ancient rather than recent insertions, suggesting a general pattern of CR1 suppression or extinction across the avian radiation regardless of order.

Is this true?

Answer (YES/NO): NO